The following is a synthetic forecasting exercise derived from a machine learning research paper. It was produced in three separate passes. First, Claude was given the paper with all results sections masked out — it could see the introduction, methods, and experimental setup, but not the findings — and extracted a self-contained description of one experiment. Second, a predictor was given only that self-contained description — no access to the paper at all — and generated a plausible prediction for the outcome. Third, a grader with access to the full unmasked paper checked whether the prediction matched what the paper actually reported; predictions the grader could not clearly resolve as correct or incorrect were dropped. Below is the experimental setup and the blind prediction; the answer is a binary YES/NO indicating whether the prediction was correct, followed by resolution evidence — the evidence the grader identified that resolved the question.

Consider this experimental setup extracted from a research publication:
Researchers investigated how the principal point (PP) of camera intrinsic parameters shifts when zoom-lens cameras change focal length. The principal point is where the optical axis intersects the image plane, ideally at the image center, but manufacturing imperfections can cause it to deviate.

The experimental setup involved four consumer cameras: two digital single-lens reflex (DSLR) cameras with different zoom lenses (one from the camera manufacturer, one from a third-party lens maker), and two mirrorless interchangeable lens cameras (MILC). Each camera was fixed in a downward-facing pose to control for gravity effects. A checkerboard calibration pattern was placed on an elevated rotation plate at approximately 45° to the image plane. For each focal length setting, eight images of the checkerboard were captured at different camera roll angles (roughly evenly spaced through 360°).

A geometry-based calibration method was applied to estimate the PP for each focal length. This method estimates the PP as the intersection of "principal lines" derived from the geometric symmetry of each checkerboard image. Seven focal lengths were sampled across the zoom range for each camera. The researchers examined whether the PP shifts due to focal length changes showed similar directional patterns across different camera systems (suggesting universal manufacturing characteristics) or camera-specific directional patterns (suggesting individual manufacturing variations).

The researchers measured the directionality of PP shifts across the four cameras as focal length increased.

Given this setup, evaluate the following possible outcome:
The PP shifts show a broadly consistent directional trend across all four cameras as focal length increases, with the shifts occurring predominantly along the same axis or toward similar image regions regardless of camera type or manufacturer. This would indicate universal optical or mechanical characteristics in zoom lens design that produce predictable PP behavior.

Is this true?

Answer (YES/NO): NO